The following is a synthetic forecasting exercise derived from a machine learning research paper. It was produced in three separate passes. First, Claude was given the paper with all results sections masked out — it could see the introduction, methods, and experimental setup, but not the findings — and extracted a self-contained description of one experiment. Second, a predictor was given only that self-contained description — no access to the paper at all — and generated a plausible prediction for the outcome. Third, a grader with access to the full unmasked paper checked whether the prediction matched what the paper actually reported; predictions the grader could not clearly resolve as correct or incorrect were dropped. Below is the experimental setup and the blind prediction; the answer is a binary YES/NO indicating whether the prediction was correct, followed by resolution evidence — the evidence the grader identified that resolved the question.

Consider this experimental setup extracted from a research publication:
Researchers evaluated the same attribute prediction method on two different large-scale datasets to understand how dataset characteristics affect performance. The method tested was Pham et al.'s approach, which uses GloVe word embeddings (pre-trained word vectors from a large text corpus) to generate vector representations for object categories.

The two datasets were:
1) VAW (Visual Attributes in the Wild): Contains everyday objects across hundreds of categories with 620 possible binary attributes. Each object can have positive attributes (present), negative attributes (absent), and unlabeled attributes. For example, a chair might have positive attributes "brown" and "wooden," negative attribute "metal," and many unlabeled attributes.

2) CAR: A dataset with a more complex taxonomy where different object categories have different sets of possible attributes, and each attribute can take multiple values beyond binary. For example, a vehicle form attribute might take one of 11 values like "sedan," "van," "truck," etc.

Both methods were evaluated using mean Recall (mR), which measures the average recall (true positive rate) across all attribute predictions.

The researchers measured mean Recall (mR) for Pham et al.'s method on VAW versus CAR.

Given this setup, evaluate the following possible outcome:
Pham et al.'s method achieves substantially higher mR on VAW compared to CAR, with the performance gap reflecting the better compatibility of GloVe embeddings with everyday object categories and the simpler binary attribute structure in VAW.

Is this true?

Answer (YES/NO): NO